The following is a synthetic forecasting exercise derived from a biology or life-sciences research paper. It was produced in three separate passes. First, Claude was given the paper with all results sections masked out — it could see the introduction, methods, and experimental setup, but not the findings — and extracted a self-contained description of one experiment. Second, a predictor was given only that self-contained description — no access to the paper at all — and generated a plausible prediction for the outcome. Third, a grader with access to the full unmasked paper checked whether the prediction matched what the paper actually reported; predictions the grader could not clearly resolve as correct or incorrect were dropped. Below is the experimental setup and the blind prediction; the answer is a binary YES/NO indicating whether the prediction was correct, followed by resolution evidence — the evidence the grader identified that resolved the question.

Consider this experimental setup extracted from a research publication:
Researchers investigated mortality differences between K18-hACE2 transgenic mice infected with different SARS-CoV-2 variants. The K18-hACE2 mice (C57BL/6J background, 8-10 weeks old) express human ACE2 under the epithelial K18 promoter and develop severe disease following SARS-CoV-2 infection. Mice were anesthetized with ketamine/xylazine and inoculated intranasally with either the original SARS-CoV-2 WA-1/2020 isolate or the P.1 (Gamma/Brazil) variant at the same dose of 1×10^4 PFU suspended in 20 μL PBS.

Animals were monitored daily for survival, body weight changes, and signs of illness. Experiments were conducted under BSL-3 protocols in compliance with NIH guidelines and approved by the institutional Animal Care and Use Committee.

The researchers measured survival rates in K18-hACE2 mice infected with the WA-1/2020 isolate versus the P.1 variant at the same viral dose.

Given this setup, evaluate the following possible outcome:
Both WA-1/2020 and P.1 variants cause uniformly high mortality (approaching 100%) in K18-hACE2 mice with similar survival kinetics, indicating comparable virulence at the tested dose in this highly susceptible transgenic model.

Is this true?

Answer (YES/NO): NO